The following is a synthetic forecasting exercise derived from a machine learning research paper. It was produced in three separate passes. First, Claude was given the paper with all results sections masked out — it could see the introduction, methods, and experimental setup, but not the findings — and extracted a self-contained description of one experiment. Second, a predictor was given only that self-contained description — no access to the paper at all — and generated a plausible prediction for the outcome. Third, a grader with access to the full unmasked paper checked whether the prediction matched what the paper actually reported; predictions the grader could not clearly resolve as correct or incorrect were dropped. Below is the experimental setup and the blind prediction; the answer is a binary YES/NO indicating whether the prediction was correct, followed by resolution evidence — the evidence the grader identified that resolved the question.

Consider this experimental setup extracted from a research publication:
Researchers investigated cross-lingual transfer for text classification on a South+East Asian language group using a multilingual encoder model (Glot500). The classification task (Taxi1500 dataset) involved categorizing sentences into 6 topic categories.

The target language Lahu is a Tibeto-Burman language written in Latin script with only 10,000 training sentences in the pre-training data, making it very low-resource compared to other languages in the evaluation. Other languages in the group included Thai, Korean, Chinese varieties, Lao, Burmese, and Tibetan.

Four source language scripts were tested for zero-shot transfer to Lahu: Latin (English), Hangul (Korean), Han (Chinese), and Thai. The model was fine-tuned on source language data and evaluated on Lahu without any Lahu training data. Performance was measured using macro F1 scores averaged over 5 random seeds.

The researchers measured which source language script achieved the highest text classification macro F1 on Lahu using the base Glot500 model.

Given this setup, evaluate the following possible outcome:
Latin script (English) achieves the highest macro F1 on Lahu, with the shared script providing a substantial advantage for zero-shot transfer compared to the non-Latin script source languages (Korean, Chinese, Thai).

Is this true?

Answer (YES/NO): NO